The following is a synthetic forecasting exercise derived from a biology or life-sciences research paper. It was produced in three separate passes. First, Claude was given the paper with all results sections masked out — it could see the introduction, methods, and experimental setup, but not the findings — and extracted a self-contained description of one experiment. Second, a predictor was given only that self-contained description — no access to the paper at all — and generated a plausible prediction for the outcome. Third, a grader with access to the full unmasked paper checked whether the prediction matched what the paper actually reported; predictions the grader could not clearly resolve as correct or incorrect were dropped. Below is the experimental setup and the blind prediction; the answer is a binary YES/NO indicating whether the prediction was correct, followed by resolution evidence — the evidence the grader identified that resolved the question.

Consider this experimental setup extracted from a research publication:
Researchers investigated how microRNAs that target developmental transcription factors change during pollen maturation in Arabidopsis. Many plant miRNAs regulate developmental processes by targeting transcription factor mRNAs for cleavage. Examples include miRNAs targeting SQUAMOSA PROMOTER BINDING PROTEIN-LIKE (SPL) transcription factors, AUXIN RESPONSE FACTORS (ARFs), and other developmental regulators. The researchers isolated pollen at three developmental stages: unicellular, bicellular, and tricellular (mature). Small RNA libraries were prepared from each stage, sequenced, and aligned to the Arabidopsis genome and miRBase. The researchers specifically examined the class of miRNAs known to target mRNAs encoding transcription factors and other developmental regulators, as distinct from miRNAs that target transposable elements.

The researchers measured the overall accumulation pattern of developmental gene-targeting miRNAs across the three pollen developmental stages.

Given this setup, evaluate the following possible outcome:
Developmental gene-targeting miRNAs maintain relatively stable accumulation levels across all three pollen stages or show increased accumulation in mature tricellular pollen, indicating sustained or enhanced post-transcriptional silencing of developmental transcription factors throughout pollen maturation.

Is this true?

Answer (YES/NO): NO